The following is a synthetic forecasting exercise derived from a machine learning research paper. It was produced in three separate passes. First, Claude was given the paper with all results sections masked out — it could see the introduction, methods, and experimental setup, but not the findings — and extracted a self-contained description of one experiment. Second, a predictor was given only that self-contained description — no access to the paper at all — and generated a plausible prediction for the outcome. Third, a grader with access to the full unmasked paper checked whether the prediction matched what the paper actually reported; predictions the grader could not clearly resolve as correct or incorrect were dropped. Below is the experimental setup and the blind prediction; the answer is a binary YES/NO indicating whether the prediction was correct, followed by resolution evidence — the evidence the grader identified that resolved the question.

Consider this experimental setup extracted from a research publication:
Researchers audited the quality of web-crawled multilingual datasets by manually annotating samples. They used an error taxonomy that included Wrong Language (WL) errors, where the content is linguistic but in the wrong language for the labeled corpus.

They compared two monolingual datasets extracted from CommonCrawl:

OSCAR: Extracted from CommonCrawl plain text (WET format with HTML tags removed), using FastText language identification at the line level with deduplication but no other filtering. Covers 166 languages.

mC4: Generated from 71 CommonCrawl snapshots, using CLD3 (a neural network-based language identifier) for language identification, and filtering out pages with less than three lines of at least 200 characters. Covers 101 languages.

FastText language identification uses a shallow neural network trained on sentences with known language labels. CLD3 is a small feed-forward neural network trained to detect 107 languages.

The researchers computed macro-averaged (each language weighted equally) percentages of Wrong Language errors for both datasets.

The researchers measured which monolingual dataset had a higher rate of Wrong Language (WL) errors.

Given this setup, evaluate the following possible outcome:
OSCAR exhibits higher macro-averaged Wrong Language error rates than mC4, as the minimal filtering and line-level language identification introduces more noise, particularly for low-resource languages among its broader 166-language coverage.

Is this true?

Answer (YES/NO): NO